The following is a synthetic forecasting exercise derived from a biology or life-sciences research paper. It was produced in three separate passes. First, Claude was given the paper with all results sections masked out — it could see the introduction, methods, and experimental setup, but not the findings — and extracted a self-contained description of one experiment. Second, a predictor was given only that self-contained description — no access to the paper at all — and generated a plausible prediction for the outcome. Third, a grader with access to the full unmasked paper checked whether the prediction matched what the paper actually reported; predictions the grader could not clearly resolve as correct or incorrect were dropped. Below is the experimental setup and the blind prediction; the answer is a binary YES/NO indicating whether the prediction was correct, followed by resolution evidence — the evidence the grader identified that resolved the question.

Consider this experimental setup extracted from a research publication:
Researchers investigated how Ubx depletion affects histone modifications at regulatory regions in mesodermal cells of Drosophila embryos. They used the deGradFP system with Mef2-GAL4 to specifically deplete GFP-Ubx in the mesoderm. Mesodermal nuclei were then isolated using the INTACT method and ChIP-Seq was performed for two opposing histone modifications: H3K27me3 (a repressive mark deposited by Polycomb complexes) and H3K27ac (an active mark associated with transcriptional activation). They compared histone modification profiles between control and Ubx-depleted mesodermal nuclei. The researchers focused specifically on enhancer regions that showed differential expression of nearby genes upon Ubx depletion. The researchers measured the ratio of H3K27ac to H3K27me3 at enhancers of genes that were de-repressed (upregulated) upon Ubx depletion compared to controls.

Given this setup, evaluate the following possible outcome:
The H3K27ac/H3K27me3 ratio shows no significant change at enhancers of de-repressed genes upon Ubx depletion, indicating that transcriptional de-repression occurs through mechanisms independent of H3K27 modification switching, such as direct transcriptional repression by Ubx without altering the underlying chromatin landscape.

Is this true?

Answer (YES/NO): NO